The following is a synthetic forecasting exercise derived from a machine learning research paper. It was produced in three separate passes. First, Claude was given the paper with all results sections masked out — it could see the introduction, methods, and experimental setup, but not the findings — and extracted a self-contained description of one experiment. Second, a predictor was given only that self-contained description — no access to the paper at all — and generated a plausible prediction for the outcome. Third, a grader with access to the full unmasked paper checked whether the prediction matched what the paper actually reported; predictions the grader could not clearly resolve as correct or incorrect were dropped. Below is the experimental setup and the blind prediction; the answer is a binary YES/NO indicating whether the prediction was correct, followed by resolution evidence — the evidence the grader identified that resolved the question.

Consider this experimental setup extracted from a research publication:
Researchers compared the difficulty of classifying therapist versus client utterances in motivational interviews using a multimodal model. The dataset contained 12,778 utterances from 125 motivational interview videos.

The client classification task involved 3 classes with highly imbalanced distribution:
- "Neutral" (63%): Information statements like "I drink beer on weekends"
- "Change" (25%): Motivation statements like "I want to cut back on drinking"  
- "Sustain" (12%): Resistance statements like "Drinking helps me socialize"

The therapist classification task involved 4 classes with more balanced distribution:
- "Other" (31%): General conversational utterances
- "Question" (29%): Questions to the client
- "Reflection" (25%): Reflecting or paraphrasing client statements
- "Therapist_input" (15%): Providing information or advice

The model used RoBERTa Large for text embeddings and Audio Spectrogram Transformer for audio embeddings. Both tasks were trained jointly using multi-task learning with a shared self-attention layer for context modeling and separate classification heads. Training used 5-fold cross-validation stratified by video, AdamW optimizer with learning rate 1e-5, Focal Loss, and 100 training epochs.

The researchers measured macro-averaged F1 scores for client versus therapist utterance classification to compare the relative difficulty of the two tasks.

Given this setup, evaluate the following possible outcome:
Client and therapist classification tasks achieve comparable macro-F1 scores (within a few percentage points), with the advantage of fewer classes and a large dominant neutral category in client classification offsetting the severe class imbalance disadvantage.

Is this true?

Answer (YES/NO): NO